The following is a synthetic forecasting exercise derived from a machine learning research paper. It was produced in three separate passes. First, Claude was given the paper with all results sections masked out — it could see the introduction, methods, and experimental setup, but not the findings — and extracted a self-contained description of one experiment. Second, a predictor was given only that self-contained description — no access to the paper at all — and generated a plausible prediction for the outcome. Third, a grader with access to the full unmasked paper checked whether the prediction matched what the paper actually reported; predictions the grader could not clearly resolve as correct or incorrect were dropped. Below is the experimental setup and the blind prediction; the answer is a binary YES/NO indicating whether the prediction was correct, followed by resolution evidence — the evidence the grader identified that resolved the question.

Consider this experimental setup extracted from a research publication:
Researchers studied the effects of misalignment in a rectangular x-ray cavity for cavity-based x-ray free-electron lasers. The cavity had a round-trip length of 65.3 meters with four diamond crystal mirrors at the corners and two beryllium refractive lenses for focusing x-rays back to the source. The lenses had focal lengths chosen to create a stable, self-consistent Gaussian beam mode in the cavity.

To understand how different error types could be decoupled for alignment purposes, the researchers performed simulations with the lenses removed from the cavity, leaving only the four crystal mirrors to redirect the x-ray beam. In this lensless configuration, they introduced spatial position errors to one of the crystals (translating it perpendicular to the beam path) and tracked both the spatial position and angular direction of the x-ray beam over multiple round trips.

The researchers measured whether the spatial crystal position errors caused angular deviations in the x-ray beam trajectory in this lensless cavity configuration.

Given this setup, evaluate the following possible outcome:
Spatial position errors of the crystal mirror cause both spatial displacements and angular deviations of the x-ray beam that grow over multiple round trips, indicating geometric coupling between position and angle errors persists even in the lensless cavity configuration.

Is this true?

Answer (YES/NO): NO